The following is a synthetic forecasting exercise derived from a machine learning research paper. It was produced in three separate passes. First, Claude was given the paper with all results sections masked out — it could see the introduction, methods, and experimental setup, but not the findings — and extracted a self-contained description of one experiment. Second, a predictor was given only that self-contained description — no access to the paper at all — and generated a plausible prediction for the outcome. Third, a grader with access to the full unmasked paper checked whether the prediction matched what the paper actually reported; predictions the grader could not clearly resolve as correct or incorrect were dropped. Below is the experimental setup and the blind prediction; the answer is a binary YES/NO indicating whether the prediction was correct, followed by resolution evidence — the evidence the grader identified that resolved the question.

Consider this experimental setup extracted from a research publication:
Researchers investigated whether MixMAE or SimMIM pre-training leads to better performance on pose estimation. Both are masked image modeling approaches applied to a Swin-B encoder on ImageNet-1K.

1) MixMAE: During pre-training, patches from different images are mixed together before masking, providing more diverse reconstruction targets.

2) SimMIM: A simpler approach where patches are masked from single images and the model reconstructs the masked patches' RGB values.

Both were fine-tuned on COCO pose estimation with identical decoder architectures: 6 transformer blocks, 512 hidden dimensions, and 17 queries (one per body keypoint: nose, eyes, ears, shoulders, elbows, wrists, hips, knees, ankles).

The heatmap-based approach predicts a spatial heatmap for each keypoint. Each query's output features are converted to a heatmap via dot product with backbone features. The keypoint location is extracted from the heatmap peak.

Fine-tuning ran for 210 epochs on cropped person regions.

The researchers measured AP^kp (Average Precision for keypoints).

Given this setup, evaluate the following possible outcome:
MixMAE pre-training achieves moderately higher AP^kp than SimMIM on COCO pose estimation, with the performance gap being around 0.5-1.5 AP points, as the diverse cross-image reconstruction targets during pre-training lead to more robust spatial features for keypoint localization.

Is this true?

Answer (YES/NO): NO